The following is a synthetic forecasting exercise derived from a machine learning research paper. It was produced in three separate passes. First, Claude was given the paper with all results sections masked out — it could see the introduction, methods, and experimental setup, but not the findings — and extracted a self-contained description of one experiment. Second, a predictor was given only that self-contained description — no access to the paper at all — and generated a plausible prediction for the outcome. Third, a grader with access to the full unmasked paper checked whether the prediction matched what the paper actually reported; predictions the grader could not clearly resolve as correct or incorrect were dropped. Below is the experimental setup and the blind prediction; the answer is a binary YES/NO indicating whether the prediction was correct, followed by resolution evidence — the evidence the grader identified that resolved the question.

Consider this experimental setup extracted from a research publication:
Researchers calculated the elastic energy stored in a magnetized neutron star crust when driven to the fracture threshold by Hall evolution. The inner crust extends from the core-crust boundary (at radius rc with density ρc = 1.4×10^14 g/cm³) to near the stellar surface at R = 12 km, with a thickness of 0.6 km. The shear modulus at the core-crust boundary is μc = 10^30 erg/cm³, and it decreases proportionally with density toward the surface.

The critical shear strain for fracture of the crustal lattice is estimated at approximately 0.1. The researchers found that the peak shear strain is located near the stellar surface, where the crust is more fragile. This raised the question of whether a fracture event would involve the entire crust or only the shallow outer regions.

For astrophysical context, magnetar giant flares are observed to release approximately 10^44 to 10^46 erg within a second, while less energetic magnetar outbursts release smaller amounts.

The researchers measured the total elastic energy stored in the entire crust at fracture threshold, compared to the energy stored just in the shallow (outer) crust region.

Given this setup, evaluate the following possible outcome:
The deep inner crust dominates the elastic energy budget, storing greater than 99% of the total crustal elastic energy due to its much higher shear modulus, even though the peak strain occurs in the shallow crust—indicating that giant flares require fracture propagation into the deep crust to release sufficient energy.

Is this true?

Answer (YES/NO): YES